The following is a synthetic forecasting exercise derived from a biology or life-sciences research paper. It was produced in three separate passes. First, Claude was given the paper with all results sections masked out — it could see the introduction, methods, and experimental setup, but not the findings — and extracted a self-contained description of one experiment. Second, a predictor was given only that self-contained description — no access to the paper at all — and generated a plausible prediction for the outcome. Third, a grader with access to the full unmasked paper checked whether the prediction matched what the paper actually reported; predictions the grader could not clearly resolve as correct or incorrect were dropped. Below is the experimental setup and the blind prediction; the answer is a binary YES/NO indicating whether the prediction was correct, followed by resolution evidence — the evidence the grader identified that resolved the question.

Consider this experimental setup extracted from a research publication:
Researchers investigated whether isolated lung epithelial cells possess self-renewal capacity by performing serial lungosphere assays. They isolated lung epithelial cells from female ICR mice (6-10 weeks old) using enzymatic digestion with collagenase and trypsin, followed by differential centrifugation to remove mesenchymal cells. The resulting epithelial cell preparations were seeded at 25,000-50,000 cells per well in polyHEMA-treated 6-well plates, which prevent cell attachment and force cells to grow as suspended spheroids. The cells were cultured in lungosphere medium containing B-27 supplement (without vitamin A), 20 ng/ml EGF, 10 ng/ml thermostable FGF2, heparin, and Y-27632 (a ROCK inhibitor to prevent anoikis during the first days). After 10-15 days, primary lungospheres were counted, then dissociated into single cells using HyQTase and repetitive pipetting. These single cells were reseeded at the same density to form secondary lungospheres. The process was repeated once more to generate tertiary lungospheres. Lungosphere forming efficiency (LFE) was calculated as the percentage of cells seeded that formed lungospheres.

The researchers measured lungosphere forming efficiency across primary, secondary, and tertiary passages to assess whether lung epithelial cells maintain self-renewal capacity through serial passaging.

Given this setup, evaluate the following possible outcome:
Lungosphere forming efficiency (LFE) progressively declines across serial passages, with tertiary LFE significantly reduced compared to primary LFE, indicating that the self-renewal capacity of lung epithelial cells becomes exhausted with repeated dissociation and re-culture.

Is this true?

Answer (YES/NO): NO